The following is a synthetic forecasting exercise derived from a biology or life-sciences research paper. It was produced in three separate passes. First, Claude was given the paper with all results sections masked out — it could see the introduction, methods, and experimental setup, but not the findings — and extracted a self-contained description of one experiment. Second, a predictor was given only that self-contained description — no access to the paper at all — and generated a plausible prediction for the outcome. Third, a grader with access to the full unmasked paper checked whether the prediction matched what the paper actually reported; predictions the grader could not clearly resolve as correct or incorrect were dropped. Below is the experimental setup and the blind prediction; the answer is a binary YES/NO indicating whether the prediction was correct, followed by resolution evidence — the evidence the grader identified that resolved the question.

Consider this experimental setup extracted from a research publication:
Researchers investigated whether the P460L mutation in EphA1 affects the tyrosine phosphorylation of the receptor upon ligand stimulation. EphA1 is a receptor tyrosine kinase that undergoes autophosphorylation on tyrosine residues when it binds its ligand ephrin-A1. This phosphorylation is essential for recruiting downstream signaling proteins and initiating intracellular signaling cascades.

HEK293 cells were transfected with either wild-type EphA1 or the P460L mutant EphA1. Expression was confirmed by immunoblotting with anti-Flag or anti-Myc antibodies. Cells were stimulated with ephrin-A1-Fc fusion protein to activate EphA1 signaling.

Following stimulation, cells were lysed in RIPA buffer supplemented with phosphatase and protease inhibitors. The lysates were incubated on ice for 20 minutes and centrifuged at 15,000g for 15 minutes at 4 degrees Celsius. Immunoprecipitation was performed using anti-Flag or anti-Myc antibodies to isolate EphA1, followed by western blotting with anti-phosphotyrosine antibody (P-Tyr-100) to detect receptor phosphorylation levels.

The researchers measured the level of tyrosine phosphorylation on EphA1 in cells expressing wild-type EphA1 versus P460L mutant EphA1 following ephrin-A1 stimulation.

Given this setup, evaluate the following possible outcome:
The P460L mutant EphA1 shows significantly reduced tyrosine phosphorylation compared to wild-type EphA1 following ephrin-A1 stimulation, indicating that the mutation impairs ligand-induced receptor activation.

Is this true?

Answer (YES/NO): NO